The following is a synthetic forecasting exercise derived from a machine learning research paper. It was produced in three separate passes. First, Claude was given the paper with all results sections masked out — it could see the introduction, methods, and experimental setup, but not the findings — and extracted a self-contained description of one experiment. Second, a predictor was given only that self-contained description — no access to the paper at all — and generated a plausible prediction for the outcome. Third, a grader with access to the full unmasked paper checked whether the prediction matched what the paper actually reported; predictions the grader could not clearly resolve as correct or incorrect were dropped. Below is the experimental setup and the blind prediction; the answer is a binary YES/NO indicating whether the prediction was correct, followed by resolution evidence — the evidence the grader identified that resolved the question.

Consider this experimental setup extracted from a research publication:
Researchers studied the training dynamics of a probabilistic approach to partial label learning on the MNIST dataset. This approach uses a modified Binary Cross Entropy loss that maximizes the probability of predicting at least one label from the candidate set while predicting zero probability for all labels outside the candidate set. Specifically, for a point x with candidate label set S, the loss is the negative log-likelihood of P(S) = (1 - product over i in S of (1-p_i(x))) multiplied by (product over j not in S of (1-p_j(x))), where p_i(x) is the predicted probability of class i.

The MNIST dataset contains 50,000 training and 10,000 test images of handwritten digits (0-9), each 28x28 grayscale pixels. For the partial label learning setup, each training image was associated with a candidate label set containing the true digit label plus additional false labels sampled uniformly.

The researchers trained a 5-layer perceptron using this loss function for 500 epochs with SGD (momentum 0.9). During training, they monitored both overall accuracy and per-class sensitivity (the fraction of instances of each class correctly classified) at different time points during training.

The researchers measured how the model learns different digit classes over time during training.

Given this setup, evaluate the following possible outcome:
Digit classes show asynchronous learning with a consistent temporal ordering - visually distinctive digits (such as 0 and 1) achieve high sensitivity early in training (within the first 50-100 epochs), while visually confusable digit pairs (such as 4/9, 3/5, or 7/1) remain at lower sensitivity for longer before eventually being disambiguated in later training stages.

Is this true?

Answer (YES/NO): NO